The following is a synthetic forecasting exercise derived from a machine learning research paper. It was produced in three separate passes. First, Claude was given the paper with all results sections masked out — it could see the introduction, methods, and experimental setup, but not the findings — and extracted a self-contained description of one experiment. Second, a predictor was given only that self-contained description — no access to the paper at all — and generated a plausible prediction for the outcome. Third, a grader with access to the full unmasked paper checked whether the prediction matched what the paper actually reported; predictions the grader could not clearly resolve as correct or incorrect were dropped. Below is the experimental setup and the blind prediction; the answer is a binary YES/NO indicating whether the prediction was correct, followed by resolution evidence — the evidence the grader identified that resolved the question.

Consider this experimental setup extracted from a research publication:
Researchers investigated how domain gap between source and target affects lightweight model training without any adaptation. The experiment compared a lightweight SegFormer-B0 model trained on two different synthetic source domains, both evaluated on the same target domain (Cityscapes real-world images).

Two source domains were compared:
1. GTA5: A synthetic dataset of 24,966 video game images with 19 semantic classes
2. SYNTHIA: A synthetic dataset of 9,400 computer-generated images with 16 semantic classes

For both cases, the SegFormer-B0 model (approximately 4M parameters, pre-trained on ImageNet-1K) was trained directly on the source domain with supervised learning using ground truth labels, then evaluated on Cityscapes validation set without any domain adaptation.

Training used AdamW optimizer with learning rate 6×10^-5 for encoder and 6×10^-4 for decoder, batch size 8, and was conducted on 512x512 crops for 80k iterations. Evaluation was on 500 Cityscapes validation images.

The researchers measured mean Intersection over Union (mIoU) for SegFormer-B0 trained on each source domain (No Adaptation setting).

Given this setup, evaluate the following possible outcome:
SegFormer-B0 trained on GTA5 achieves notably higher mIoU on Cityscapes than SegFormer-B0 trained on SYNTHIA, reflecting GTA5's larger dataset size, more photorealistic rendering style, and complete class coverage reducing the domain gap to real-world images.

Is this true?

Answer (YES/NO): NO